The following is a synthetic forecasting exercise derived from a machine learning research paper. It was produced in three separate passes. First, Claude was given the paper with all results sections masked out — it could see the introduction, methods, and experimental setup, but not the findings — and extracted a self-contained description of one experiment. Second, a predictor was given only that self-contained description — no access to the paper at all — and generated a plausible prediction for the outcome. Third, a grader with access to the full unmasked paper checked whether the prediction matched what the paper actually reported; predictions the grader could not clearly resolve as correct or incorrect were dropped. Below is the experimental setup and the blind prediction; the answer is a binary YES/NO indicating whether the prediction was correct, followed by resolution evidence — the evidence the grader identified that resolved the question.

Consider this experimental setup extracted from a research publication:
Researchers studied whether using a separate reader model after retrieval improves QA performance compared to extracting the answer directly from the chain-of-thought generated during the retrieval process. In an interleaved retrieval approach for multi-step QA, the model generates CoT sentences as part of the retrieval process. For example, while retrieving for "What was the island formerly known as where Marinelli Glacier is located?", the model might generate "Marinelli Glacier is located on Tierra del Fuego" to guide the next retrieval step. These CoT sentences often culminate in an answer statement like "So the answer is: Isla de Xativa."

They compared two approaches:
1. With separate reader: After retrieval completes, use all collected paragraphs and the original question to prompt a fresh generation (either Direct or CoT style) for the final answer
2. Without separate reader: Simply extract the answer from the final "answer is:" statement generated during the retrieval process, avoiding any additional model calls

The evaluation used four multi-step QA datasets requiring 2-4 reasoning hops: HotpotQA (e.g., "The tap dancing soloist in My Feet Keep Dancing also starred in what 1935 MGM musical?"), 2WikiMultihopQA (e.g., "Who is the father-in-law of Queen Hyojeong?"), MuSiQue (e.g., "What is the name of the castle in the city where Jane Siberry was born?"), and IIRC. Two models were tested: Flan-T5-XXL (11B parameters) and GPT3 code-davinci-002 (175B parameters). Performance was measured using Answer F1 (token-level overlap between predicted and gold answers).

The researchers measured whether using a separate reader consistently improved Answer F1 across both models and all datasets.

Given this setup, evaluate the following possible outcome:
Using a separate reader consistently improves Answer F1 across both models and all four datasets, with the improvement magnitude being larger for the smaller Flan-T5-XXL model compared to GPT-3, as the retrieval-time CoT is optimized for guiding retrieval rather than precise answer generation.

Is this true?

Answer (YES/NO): NO